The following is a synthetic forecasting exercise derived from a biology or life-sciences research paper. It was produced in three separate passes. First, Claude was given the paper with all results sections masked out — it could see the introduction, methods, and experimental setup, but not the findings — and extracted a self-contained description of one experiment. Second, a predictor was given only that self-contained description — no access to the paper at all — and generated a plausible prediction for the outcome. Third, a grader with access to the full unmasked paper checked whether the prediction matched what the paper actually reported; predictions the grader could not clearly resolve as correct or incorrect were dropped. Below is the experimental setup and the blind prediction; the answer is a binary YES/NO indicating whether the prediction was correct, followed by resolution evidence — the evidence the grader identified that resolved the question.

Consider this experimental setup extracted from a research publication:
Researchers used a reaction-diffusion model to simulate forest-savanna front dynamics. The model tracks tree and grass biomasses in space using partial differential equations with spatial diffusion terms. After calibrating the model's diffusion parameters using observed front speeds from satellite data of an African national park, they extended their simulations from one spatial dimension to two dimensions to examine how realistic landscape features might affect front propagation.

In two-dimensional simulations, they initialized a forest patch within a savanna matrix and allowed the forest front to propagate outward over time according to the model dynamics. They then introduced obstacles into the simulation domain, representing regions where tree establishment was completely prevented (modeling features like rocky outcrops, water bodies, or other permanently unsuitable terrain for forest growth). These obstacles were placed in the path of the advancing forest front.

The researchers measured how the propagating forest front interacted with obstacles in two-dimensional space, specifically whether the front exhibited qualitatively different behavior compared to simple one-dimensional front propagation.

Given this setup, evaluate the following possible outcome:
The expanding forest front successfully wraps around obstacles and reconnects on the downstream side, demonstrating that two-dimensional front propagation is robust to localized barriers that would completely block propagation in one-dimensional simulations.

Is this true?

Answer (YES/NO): YES